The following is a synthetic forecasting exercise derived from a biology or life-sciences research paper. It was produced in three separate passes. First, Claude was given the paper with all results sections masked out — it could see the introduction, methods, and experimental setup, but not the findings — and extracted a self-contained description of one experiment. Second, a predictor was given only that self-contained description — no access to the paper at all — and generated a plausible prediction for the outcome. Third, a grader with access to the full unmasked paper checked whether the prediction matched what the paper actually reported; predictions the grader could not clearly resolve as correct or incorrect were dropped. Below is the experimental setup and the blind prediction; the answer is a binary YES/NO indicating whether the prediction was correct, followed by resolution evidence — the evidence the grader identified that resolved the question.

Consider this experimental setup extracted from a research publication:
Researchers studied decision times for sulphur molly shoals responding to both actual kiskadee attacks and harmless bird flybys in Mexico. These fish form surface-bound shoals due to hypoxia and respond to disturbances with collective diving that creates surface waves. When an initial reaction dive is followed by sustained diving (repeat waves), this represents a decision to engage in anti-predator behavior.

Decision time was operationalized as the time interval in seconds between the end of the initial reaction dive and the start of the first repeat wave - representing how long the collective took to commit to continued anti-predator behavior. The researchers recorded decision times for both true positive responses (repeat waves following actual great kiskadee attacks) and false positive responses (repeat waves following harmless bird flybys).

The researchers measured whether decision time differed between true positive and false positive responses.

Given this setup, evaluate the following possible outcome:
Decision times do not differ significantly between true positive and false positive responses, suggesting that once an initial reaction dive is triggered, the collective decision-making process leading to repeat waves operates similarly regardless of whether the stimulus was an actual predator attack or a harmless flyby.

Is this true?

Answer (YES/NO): YES